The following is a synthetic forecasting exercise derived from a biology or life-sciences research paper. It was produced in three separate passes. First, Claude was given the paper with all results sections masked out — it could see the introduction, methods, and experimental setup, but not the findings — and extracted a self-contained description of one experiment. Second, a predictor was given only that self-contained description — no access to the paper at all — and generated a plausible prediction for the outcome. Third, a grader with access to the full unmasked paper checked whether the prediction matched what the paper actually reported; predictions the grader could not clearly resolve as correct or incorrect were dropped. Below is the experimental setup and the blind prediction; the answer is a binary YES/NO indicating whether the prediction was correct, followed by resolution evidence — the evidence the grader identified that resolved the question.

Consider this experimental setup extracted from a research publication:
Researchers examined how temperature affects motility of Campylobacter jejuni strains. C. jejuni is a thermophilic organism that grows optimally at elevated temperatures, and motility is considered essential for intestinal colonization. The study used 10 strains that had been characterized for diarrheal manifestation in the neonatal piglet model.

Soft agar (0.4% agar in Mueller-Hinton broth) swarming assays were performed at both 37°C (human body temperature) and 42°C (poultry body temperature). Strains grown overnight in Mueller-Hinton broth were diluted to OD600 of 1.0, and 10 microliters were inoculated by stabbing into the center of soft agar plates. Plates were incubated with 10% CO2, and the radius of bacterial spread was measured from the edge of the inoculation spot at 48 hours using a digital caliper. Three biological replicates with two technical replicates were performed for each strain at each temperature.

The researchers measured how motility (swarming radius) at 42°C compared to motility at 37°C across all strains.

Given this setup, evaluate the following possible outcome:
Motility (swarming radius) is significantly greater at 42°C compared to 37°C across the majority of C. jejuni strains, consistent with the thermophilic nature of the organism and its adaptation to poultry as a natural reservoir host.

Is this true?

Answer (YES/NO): NO